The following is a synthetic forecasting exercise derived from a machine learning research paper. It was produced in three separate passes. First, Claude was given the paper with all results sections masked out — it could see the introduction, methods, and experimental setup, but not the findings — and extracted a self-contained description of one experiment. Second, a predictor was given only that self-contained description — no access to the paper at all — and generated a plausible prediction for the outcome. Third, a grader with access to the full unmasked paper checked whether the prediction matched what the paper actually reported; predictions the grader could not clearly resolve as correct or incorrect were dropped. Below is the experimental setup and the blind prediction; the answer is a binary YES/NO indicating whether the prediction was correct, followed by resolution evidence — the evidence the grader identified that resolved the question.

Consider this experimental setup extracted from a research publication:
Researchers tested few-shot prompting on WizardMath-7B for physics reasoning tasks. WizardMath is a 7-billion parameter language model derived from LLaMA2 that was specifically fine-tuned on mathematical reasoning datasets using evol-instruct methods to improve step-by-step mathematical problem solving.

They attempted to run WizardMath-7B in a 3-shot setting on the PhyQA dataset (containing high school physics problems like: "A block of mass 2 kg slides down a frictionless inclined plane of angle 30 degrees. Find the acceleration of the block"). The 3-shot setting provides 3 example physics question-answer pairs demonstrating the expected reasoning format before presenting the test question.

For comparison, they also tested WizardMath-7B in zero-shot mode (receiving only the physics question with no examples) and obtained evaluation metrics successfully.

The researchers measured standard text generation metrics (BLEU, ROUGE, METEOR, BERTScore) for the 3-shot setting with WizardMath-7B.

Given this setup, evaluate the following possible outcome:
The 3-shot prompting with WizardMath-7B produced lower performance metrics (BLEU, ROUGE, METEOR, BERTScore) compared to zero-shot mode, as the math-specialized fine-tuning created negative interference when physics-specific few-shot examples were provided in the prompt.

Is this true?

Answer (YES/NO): NO